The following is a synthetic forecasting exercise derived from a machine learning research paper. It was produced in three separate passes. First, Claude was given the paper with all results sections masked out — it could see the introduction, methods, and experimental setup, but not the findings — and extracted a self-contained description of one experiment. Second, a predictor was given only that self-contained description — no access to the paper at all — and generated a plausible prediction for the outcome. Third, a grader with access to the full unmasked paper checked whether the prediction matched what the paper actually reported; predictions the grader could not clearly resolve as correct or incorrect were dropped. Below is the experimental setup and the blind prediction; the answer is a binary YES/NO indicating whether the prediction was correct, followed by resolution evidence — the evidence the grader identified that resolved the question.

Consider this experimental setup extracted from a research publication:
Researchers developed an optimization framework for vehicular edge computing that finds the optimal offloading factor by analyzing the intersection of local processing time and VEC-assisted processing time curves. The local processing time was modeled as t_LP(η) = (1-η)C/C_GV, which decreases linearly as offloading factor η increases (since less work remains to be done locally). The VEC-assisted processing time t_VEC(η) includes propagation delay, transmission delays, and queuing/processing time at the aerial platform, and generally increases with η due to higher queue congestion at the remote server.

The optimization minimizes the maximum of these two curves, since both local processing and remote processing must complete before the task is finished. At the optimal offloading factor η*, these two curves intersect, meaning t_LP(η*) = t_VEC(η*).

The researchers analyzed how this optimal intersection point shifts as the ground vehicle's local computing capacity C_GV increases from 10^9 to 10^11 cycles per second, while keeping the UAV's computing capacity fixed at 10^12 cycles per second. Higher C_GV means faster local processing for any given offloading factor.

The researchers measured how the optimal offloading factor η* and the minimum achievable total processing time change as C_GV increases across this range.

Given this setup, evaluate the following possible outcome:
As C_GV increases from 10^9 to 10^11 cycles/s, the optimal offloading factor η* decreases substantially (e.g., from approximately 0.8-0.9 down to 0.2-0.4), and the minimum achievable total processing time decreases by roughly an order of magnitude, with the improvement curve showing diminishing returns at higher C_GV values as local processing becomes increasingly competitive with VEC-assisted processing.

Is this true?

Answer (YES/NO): NO